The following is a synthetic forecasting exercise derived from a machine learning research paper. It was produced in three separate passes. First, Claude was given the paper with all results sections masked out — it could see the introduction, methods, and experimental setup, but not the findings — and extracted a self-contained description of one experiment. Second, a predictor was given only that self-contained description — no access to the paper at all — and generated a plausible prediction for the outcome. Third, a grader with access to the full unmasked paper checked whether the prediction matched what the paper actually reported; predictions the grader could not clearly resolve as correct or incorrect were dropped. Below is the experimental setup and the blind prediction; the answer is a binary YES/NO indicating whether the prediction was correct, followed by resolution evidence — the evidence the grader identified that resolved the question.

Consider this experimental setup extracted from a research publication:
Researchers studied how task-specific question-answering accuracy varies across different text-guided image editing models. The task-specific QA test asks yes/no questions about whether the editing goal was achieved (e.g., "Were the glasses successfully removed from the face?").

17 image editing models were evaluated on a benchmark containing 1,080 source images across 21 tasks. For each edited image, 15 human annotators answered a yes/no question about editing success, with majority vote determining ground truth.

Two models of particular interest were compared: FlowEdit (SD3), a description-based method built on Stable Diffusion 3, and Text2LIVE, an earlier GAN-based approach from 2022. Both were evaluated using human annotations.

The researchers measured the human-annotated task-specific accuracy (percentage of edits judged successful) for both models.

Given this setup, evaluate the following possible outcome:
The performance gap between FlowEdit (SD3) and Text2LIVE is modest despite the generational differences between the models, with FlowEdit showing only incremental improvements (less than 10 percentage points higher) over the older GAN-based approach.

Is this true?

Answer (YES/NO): NO